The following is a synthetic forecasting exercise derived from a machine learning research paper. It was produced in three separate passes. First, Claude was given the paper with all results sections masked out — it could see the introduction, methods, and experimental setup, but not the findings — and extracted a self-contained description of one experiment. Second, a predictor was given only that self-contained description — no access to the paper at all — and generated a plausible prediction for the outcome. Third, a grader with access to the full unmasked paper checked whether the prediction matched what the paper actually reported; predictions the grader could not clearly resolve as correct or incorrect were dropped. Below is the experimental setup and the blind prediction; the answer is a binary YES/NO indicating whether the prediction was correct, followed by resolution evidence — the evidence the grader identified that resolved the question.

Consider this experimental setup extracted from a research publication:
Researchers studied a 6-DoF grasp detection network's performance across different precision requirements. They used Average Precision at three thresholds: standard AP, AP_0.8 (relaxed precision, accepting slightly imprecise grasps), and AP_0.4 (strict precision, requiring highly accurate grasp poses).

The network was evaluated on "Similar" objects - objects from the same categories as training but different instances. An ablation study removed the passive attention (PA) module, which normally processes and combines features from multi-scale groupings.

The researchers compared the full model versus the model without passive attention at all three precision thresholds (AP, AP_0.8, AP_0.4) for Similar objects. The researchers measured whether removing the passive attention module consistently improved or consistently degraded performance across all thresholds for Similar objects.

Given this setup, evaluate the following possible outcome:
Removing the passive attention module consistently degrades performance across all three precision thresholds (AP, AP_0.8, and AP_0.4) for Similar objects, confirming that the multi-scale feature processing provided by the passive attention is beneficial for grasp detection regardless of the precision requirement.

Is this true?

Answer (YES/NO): NO